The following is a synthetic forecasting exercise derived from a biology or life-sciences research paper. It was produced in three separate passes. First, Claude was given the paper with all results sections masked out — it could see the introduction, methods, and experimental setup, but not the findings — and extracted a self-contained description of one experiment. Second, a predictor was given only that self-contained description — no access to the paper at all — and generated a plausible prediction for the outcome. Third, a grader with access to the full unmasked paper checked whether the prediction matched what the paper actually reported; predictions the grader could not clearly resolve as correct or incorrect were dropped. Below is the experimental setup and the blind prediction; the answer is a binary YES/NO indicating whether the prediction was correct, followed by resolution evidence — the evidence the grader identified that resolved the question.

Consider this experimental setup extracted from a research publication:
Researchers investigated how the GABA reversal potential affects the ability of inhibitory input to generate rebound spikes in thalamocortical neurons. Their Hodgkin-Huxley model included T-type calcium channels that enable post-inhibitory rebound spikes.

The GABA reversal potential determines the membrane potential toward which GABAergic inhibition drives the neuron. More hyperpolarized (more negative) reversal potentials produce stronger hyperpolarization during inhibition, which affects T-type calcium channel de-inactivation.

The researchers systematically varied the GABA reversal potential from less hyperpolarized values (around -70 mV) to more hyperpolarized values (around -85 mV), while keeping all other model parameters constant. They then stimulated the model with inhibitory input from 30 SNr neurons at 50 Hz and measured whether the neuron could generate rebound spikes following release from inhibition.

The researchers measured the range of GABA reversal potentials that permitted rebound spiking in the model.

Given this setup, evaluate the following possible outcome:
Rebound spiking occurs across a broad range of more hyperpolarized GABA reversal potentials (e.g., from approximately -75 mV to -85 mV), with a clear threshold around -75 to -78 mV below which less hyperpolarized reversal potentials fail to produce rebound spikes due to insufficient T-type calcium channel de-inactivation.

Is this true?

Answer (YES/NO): NO